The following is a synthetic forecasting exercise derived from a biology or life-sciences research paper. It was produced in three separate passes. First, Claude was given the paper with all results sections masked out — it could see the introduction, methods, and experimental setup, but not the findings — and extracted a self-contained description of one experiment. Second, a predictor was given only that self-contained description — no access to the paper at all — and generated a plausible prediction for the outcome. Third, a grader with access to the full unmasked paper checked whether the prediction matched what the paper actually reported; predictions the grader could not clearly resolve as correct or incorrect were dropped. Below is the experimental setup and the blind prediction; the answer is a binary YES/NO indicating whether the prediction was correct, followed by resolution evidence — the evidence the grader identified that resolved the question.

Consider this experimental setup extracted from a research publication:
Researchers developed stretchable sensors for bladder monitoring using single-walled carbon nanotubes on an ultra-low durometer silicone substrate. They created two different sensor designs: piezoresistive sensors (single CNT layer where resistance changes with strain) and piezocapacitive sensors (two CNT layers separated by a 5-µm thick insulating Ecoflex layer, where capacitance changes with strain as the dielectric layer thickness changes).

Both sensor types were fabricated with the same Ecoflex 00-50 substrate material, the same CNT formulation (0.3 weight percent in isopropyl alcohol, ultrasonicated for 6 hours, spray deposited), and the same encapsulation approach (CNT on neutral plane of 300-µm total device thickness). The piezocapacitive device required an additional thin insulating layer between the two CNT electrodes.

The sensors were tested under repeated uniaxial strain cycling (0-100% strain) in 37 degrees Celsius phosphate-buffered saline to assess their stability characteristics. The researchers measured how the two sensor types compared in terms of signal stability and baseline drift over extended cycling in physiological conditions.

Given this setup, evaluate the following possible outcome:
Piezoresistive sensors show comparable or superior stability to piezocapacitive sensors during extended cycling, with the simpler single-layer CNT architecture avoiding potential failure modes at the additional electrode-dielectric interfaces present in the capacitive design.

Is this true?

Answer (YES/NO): NO